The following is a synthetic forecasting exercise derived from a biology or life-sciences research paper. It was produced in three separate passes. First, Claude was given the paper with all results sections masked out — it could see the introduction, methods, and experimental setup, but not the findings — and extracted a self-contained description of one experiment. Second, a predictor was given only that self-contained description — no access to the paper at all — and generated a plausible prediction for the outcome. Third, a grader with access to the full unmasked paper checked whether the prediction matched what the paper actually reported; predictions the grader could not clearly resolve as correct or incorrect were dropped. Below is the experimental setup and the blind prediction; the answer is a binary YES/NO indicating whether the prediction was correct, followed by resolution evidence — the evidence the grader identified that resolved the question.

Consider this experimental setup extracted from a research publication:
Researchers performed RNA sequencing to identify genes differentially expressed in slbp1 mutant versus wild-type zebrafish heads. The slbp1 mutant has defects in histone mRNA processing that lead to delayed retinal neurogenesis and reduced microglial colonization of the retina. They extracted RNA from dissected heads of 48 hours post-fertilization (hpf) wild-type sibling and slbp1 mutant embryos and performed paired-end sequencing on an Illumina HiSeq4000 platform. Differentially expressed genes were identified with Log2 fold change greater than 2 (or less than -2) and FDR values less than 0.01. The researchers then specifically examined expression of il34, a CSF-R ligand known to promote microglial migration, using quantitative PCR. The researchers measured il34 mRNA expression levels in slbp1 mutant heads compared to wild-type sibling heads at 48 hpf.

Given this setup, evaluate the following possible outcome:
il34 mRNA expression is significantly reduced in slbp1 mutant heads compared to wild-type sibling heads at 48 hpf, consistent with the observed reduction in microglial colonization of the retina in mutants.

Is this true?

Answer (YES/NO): NO